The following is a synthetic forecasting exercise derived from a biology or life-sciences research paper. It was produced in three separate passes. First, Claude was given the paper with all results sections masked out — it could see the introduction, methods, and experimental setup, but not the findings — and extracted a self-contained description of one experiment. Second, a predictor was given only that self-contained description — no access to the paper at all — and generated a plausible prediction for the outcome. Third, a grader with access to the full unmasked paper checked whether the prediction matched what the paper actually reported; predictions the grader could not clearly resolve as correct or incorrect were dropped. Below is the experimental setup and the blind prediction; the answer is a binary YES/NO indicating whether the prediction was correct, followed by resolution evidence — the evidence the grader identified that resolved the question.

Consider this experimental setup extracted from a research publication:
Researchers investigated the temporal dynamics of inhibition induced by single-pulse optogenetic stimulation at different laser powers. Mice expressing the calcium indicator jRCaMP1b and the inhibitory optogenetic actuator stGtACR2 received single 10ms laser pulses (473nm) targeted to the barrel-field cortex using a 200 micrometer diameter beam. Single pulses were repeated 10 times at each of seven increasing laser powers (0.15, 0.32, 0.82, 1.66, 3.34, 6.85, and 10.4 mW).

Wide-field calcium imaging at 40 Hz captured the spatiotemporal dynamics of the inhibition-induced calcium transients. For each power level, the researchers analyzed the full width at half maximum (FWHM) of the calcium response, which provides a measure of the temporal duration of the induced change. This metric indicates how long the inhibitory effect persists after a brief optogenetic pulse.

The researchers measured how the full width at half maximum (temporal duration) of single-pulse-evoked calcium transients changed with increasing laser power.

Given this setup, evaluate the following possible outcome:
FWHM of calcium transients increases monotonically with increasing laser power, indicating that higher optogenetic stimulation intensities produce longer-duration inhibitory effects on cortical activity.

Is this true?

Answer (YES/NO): NO